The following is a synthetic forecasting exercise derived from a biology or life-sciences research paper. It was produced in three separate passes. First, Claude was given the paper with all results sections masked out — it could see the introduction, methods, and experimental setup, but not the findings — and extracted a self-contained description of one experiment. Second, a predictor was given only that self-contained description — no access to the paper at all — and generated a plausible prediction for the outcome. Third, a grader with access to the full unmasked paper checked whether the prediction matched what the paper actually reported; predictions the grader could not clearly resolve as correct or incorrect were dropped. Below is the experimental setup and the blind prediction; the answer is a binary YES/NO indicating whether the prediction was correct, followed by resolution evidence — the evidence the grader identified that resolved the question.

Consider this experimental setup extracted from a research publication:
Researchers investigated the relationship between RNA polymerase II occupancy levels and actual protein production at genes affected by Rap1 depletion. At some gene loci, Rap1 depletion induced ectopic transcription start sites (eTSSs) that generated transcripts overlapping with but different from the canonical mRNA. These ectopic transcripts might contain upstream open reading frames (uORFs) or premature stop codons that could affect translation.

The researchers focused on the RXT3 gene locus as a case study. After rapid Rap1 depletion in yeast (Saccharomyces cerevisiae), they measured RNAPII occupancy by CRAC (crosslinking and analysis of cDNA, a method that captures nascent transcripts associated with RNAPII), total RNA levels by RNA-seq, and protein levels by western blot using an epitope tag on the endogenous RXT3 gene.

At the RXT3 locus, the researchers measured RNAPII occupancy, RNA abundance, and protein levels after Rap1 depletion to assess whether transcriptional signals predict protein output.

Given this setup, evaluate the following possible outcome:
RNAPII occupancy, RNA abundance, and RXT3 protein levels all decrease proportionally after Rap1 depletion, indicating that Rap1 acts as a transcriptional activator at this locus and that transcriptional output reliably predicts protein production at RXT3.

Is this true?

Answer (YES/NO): NO